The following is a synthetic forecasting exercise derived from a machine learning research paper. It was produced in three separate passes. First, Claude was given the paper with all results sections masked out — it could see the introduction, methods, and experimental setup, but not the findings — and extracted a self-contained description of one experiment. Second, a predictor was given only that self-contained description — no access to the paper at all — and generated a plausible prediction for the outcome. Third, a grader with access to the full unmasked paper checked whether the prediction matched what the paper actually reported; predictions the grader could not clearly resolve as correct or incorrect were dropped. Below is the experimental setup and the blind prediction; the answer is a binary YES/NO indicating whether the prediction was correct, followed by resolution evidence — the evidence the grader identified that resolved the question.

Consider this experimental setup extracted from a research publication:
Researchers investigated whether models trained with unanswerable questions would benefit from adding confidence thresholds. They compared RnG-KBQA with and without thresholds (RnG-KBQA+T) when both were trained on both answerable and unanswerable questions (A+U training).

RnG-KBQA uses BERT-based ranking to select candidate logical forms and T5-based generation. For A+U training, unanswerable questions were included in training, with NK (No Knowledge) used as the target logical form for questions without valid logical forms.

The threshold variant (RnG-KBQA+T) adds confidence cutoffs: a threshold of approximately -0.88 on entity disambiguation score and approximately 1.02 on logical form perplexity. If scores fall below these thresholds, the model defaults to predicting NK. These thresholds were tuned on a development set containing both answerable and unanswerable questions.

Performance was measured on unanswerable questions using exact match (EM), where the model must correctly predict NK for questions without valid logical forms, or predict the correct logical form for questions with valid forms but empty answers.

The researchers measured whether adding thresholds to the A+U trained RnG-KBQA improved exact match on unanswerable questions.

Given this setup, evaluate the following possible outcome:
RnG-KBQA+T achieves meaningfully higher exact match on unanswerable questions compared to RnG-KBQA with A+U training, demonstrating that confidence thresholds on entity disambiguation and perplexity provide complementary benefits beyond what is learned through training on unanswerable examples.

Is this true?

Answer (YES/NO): YES